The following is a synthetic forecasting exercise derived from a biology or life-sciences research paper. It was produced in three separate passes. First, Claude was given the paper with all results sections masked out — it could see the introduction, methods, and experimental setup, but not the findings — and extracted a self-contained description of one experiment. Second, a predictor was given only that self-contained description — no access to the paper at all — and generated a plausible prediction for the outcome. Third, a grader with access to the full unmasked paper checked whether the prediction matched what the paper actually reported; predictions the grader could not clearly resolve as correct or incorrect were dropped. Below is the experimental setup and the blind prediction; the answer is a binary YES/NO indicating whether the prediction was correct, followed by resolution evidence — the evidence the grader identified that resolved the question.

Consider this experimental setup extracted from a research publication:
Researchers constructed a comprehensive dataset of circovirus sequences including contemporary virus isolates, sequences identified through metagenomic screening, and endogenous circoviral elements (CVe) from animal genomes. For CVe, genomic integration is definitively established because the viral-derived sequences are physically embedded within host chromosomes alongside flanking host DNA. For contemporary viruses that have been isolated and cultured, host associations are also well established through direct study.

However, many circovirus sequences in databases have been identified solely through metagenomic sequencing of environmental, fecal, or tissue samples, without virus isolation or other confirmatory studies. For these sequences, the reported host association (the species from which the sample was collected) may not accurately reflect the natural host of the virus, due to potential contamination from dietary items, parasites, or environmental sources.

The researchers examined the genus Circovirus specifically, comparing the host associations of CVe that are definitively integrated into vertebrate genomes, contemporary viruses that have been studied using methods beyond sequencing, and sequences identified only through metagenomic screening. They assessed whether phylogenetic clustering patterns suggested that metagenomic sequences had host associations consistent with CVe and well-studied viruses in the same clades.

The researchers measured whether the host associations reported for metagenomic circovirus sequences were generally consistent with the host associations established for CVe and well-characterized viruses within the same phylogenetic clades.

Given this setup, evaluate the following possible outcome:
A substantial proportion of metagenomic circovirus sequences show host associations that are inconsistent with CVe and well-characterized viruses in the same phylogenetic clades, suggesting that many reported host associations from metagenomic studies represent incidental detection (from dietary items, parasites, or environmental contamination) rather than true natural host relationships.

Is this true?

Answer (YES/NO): NO